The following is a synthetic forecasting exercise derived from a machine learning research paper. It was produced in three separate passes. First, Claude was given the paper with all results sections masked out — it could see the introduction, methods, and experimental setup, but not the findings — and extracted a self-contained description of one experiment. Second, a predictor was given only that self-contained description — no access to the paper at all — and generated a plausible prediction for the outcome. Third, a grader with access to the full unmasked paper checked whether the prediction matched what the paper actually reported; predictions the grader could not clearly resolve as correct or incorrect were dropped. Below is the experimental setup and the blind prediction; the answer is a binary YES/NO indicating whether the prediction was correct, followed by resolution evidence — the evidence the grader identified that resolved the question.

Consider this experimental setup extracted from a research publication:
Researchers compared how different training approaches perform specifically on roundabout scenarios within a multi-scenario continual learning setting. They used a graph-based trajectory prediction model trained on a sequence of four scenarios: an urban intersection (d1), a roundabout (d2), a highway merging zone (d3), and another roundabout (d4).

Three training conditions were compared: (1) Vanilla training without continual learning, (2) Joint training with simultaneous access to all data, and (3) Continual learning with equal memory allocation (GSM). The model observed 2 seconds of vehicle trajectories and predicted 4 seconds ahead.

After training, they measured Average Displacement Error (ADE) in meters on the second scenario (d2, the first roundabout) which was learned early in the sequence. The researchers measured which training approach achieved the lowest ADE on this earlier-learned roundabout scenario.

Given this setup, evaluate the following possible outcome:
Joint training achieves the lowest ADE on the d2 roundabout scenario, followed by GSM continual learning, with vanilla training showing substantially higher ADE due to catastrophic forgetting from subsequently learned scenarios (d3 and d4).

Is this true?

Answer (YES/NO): NO